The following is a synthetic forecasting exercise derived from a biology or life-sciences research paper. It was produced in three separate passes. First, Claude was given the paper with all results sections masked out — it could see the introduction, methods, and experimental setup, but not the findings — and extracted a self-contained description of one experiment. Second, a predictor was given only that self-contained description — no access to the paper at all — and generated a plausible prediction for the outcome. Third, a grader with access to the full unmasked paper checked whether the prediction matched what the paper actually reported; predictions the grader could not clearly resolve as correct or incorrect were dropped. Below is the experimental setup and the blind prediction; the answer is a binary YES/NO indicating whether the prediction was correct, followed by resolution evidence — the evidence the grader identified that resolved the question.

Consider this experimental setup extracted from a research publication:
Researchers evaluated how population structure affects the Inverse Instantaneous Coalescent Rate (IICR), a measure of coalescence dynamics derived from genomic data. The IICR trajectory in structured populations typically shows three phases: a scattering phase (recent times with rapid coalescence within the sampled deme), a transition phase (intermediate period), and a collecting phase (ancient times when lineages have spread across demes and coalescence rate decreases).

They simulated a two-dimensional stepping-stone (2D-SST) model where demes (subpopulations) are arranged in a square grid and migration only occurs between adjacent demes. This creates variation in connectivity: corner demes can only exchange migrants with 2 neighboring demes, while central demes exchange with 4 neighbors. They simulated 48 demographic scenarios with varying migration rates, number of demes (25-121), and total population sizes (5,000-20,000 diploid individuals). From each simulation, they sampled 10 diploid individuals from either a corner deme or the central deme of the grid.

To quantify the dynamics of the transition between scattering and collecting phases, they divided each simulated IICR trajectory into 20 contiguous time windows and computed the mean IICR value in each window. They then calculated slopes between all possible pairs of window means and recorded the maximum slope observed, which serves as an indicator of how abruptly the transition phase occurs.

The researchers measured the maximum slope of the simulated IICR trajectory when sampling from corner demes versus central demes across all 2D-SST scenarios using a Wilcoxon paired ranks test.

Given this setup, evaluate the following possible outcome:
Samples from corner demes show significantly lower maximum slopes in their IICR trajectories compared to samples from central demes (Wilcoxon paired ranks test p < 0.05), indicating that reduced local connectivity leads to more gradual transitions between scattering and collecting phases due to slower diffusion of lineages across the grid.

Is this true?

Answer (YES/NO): YES